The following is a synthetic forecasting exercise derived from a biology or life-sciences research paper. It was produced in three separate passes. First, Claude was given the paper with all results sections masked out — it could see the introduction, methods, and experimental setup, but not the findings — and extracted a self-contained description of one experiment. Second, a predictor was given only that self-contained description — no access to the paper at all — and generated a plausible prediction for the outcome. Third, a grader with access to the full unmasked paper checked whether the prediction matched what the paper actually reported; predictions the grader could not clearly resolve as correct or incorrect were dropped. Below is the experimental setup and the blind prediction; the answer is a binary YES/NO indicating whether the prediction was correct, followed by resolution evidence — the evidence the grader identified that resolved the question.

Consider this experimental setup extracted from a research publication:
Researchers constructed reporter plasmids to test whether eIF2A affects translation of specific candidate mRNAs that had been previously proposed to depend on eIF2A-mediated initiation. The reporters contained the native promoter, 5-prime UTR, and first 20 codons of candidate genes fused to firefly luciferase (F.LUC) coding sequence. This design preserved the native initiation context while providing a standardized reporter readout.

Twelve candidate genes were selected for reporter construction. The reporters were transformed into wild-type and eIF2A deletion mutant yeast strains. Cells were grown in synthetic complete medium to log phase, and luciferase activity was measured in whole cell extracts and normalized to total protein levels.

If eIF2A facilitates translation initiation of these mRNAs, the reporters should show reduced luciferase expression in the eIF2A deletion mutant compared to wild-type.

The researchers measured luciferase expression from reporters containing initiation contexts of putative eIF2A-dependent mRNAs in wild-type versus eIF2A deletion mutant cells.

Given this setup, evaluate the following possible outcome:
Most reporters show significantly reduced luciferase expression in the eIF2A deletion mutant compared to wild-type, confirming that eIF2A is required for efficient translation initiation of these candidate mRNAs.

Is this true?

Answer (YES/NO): NO